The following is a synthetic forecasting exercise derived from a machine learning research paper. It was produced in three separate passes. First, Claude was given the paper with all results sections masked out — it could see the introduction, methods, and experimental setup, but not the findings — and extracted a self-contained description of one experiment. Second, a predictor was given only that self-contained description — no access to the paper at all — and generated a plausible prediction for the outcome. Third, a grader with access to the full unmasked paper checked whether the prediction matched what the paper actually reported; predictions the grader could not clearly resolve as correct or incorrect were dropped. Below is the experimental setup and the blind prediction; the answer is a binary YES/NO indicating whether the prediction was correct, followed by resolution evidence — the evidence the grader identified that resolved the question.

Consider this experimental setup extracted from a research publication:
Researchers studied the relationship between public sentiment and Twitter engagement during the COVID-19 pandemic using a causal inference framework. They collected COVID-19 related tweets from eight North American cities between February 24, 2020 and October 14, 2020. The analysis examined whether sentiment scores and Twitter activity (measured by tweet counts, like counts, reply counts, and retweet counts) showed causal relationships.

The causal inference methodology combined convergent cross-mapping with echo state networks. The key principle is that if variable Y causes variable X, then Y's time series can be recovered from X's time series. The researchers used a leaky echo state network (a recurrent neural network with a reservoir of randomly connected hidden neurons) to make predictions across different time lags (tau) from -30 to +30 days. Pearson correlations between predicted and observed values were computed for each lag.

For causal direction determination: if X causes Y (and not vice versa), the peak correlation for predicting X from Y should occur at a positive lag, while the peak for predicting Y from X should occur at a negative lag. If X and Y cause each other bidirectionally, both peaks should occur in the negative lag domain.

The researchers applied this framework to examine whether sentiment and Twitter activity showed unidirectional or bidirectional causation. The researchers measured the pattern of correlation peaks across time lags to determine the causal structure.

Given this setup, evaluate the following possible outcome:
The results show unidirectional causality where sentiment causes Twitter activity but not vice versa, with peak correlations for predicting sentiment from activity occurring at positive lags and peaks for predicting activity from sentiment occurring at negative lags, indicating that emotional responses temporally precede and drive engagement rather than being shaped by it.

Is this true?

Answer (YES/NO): YES